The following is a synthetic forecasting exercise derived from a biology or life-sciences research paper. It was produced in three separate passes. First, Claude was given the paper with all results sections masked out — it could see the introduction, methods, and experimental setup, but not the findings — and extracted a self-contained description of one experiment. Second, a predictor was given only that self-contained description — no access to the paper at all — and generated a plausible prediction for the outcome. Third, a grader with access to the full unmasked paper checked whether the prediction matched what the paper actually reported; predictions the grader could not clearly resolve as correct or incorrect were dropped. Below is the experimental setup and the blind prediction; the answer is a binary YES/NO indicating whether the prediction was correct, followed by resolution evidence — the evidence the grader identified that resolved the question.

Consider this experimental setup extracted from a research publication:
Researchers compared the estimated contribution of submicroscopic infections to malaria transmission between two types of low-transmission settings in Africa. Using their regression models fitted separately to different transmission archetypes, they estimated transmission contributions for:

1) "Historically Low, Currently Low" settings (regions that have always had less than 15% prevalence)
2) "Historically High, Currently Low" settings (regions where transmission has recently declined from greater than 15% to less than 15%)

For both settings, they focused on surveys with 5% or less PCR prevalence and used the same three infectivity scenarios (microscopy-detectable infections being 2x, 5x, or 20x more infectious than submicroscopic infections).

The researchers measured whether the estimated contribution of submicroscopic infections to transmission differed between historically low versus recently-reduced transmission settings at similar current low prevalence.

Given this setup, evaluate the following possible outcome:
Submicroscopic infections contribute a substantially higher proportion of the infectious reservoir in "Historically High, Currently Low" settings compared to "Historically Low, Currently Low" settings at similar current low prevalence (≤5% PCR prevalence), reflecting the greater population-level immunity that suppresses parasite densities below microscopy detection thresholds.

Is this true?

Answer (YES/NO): NO